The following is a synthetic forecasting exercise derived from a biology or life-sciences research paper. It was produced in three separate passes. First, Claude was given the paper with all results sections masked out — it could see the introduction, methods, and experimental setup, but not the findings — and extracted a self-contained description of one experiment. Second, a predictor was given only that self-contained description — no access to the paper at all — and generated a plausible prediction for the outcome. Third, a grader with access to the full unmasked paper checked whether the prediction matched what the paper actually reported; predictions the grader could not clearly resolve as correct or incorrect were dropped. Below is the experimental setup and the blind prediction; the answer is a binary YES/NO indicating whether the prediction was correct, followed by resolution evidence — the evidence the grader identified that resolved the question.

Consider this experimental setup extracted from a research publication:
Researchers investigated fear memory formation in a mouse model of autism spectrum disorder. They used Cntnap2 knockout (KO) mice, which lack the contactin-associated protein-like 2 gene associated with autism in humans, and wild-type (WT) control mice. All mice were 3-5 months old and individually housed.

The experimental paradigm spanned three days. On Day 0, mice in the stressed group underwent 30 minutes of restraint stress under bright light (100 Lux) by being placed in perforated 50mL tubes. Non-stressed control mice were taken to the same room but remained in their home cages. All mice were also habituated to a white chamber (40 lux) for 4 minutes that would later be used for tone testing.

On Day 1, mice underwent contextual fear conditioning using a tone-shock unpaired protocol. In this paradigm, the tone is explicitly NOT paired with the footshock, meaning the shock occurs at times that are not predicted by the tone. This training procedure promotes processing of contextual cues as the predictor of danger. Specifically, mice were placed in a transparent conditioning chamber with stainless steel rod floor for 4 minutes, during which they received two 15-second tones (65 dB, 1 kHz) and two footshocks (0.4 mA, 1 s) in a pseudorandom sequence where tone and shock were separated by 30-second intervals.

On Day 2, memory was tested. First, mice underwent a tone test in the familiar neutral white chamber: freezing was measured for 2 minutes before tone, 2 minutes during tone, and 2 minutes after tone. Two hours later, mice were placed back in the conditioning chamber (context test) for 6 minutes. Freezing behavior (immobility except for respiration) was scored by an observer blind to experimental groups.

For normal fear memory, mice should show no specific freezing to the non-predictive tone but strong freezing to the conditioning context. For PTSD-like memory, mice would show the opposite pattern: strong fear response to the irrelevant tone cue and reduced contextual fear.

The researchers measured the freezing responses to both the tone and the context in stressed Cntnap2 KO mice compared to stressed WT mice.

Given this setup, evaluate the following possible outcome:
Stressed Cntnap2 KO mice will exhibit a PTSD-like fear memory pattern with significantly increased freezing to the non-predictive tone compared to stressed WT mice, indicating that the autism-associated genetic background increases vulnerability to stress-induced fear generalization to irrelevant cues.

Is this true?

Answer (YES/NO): YES